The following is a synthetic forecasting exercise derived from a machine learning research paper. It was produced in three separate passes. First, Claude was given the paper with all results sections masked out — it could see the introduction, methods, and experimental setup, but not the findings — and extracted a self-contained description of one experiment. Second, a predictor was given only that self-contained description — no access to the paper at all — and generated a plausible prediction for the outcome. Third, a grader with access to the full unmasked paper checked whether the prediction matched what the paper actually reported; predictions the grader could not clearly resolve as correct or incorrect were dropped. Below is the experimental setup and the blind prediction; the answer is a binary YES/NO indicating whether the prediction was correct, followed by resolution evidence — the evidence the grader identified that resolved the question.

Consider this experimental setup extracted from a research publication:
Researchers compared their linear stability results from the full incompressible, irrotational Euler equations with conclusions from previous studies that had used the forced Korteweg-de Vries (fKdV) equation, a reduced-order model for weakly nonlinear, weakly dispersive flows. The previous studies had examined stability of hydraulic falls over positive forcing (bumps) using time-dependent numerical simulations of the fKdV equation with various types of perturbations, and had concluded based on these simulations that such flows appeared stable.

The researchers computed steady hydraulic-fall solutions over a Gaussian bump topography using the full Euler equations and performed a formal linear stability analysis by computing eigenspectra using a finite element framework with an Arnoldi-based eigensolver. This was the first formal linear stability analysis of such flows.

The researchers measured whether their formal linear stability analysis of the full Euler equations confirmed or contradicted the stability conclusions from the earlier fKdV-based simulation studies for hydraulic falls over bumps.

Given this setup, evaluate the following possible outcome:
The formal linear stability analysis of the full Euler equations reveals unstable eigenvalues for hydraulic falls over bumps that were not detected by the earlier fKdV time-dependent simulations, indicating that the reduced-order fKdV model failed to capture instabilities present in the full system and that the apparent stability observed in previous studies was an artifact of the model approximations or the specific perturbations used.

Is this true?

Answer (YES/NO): NO